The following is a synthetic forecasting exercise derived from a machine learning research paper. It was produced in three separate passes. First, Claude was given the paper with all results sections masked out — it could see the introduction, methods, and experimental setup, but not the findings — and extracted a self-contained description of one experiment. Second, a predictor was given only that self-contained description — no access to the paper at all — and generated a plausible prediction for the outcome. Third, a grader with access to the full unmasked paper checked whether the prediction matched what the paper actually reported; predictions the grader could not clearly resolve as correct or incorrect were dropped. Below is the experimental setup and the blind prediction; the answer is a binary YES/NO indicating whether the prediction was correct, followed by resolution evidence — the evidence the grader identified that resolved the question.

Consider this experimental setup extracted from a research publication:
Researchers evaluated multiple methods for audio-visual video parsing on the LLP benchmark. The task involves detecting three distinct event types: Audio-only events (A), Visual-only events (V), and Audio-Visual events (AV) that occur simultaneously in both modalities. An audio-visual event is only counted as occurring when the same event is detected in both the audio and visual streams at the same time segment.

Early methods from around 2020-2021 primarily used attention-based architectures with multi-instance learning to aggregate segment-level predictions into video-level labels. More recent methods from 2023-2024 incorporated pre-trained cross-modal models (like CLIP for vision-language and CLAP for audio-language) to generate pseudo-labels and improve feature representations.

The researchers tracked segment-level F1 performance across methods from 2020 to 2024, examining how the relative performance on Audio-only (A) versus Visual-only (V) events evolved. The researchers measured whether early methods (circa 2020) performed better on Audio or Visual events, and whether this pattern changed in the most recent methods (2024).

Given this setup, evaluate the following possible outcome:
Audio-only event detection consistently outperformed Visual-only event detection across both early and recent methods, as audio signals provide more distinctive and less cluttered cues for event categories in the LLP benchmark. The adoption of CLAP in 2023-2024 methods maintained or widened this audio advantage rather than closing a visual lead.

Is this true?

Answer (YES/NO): NO